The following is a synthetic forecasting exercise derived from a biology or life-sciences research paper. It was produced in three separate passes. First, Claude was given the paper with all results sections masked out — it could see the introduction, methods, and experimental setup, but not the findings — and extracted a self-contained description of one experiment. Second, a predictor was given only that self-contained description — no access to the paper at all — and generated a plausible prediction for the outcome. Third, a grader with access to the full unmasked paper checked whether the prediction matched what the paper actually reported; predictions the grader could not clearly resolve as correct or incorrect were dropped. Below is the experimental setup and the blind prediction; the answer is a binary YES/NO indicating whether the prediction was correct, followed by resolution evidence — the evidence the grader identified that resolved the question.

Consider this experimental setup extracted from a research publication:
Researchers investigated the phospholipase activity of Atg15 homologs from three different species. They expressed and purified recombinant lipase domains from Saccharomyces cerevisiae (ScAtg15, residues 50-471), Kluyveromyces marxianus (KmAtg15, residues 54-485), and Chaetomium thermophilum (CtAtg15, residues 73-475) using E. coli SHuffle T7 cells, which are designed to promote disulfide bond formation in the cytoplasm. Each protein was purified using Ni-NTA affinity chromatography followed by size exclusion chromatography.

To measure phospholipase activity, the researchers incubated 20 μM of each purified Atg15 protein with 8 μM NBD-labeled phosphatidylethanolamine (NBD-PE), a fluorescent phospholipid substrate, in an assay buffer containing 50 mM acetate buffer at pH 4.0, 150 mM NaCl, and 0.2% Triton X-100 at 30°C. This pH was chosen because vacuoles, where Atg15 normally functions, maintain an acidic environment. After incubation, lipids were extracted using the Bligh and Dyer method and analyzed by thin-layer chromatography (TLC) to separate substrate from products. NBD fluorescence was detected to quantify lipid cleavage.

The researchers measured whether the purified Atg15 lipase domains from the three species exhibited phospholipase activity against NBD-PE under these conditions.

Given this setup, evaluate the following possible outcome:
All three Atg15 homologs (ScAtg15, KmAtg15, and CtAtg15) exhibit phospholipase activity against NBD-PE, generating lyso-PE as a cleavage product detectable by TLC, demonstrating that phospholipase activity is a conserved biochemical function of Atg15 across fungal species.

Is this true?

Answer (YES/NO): NO